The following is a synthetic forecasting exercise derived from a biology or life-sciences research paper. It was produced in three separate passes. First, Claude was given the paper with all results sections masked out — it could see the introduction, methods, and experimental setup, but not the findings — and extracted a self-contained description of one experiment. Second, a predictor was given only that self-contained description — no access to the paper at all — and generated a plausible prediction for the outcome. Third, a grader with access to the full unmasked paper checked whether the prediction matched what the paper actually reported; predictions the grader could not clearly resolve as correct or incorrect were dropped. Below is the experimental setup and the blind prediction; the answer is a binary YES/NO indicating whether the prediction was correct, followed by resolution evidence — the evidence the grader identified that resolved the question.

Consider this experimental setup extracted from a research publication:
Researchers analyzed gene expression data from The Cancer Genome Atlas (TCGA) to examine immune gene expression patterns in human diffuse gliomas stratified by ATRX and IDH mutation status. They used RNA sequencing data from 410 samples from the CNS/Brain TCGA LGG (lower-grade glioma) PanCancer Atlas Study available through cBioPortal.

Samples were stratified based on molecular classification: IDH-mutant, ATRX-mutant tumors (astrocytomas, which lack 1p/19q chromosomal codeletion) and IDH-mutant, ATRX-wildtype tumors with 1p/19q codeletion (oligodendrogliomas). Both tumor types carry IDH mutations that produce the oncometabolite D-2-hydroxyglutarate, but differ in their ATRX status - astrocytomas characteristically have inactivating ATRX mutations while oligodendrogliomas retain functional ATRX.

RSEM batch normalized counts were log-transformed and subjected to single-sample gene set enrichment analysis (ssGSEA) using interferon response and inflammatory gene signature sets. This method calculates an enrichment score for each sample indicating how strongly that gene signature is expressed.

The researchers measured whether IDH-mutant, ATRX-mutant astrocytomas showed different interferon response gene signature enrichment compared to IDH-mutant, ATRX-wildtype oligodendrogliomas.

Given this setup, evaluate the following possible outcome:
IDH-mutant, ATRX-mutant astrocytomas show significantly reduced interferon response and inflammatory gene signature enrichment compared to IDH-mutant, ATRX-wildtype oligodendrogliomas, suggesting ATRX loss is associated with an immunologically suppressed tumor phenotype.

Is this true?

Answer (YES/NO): NO